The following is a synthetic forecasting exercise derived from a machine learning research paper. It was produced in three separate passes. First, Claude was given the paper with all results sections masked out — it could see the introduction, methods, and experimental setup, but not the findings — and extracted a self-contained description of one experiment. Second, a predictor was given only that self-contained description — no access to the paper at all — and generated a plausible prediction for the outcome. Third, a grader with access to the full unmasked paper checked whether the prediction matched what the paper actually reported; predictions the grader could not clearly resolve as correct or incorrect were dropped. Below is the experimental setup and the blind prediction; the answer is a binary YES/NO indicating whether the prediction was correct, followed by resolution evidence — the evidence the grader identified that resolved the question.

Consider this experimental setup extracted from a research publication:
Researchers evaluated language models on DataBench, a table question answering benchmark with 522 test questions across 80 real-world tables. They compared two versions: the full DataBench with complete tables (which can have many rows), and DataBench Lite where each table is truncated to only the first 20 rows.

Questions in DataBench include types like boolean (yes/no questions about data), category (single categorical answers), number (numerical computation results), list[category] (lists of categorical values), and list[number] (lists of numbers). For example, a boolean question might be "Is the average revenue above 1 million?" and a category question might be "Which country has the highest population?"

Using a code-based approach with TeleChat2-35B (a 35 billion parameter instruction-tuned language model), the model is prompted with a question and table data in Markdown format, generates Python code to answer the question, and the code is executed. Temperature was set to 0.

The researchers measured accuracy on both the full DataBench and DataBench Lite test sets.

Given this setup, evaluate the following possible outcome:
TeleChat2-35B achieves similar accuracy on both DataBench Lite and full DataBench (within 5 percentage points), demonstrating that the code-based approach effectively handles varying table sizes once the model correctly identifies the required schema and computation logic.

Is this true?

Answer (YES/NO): NO